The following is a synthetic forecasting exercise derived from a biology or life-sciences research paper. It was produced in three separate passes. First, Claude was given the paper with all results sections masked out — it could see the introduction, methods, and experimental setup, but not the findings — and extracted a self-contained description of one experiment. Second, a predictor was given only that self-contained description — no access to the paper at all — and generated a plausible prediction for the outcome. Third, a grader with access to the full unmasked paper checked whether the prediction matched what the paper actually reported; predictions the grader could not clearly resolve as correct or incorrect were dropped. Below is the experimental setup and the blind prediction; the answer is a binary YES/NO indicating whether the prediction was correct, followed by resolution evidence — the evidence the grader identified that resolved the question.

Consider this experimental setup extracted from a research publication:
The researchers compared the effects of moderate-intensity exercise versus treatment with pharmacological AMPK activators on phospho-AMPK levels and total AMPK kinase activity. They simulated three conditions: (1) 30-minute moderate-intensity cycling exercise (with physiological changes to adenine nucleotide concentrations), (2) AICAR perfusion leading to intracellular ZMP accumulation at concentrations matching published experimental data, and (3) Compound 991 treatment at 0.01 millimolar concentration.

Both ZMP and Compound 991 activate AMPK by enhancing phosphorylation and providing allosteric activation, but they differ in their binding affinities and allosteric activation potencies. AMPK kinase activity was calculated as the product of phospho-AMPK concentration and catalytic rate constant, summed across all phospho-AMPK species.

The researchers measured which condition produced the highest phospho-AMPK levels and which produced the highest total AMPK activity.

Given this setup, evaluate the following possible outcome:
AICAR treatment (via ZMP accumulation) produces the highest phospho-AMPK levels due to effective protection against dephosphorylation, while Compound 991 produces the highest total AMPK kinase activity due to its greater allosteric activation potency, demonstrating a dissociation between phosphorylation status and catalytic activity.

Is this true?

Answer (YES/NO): NO